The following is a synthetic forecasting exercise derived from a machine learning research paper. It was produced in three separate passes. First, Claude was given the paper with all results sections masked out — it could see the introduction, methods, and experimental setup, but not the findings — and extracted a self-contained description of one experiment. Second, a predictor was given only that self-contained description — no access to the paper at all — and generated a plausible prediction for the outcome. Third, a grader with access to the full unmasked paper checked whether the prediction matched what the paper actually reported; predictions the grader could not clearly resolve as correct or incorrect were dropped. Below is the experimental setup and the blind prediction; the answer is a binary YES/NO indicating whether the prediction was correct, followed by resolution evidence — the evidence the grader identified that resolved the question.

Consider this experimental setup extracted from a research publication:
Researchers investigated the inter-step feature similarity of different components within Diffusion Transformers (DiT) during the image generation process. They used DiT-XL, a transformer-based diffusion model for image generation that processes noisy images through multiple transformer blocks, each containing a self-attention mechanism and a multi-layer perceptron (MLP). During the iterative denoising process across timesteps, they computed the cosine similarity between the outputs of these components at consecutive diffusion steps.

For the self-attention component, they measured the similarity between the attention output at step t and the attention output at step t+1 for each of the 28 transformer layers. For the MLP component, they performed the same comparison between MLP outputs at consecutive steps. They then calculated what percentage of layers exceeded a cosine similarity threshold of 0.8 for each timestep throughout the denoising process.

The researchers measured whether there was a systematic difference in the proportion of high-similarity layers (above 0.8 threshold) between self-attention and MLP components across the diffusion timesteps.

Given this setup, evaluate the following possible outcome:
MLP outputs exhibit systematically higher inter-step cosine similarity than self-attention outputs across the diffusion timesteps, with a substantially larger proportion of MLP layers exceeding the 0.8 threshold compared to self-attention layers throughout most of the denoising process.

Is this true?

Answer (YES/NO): NO